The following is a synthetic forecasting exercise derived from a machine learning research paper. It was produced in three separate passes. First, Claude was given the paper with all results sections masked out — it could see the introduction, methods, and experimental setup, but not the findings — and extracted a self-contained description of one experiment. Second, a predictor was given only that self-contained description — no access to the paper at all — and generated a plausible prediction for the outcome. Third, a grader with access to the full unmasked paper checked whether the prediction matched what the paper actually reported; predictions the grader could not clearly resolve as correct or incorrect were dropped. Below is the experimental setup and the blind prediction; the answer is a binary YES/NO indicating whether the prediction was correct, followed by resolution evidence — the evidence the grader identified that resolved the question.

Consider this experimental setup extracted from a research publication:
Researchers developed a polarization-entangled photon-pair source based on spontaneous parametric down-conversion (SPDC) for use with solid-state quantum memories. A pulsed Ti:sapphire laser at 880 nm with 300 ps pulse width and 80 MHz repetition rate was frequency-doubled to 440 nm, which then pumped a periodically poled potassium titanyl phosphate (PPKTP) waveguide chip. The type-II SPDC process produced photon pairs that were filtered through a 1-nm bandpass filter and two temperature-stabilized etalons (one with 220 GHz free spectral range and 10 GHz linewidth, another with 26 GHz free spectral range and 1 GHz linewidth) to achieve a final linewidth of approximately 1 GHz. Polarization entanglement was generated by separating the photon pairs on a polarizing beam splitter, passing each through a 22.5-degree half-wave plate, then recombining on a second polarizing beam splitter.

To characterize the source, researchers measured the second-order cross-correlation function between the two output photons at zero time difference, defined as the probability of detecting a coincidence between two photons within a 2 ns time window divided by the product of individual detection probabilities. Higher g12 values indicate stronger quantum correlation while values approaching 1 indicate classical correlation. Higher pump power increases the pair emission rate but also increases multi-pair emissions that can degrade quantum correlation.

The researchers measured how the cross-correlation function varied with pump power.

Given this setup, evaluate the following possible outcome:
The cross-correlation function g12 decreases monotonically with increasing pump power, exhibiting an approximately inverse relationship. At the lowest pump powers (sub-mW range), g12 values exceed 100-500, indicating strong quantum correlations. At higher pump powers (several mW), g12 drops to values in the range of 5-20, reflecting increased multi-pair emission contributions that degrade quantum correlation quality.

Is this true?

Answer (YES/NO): NO